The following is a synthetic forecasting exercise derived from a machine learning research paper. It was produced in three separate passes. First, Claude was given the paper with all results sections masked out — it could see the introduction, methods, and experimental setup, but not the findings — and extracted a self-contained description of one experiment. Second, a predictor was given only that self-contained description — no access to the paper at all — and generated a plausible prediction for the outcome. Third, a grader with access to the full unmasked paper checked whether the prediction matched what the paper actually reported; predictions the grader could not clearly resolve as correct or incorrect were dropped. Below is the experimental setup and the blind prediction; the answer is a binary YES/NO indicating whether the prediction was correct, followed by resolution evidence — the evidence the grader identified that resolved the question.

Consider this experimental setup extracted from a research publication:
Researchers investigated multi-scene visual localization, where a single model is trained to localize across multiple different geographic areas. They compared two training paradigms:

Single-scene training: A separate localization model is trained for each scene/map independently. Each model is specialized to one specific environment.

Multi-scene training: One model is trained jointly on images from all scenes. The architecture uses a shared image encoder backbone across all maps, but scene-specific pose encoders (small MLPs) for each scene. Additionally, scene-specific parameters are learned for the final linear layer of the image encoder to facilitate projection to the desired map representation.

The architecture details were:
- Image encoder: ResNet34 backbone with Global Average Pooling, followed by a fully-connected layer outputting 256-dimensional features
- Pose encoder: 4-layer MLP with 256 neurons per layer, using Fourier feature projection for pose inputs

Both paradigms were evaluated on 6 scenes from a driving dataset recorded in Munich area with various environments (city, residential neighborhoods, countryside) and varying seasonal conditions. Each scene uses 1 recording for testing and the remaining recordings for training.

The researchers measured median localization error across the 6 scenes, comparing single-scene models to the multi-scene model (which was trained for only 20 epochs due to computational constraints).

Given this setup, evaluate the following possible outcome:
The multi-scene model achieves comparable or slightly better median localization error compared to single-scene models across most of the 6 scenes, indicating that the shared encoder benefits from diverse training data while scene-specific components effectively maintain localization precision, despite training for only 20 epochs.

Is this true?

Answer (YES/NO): NO